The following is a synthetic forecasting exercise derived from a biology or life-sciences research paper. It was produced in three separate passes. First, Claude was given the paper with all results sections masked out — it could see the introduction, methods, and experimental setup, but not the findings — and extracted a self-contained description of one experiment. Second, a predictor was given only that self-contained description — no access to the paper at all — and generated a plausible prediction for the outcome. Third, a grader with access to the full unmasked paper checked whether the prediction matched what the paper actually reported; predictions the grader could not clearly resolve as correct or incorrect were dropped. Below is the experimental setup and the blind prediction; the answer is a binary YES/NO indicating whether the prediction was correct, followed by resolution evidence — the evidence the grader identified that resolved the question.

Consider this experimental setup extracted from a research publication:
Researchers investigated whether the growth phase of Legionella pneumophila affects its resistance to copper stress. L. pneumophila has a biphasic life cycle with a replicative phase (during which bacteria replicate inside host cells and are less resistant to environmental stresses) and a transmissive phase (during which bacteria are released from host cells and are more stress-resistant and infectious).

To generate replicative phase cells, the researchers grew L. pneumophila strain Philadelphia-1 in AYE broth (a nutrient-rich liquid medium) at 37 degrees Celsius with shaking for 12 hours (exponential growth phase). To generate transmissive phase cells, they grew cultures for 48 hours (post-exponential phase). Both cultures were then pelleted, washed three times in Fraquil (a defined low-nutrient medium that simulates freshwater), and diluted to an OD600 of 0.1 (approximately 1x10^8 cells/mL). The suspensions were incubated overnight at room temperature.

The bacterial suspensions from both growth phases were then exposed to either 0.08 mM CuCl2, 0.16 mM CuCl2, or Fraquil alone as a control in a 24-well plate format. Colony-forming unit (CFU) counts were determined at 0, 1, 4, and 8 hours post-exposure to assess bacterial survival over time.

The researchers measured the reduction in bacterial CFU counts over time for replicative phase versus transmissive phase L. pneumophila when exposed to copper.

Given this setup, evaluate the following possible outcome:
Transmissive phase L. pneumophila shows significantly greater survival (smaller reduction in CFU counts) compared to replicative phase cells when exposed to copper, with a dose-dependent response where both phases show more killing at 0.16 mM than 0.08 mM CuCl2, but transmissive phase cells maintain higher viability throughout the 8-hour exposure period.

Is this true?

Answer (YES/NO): YES